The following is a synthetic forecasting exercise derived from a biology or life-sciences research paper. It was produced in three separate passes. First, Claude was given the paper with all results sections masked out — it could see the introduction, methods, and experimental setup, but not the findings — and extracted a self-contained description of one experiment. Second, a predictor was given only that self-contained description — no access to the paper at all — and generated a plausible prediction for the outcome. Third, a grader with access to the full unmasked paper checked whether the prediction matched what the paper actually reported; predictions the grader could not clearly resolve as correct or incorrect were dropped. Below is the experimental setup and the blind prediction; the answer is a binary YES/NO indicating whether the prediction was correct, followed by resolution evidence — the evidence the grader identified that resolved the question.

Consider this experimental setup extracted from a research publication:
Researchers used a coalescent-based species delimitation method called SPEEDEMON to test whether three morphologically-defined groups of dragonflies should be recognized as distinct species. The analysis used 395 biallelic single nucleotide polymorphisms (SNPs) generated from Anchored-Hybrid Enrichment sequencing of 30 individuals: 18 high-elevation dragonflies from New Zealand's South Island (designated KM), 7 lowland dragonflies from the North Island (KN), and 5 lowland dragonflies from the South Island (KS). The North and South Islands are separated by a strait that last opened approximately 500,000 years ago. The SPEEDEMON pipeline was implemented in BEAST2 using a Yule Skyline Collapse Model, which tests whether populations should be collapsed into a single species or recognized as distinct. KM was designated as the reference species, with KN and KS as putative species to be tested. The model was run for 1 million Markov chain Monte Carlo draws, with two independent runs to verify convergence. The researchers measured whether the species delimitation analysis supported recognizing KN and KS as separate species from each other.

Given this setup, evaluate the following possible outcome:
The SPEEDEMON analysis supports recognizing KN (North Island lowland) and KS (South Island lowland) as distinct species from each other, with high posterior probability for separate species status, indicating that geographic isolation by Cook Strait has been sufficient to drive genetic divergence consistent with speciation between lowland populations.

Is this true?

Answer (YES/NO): NO